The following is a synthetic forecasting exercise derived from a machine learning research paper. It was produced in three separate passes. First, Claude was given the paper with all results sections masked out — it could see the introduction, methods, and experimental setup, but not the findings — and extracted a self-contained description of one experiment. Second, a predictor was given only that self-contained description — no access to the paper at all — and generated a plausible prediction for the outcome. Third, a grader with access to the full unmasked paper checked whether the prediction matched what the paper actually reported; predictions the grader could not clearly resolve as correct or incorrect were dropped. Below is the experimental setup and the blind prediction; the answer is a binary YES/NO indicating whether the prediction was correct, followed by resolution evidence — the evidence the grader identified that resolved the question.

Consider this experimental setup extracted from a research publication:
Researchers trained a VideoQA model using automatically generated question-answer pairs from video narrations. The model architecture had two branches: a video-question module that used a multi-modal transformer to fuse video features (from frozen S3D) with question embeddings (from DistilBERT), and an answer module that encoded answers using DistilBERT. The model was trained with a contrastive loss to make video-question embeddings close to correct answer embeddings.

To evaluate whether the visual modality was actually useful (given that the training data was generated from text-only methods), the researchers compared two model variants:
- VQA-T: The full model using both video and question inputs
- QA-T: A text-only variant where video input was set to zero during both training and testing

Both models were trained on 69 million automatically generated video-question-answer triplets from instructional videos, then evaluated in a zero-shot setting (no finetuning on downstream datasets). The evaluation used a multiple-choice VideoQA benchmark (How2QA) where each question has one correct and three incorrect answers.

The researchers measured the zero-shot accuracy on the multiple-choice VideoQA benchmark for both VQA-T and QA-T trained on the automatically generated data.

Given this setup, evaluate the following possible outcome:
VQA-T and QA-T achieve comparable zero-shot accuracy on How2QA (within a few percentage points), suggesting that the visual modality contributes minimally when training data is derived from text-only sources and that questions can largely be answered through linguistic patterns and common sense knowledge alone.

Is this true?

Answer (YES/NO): NO